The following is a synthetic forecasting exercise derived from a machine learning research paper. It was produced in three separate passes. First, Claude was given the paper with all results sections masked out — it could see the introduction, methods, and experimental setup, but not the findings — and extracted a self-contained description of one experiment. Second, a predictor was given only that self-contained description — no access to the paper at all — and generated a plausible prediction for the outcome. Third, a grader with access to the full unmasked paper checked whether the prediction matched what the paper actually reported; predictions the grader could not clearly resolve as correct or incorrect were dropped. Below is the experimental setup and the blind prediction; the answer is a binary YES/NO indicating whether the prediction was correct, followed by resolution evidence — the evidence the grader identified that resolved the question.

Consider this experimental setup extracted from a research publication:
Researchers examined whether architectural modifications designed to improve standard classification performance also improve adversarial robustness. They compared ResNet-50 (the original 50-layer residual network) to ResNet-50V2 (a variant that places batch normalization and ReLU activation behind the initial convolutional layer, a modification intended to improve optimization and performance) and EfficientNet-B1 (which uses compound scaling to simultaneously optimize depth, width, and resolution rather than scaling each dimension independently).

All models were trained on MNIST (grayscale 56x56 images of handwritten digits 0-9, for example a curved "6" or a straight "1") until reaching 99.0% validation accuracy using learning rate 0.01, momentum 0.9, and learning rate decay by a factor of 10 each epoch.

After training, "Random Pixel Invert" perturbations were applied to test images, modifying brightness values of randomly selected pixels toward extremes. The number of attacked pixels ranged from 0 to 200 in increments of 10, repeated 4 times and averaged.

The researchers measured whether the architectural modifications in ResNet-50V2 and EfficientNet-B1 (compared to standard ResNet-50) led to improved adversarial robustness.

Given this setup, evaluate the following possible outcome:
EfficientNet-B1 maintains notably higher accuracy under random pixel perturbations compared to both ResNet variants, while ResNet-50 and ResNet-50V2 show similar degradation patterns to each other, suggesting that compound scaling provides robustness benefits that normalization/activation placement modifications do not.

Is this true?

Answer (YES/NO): NO